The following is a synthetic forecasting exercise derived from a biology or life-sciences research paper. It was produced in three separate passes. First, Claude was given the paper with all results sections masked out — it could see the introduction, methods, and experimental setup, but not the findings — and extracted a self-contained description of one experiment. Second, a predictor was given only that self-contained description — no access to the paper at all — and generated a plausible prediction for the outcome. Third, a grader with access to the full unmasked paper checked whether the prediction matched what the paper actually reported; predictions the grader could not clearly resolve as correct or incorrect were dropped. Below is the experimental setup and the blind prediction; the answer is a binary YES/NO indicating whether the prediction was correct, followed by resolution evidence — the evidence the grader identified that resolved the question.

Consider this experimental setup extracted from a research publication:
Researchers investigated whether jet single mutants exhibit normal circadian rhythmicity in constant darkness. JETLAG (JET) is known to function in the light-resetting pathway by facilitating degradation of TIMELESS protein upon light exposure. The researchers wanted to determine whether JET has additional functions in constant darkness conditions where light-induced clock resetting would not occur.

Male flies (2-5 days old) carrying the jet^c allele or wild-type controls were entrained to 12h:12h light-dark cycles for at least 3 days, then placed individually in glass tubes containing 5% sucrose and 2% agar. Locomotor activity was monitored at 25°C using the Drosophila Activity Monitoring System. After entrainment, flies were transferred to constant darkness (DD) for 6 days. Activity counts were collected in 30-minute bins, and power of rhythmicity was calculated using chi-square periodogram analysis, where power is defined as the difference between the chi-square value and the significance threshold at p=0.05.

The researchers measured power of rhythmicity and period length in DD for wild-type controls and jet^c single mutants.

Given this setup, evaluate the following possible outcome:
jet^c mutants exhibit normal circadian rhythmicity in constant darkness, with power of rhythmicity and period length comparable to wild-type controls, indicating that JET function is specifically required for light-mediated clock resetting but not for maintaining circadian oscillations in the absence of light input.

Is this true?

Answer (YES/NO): YES